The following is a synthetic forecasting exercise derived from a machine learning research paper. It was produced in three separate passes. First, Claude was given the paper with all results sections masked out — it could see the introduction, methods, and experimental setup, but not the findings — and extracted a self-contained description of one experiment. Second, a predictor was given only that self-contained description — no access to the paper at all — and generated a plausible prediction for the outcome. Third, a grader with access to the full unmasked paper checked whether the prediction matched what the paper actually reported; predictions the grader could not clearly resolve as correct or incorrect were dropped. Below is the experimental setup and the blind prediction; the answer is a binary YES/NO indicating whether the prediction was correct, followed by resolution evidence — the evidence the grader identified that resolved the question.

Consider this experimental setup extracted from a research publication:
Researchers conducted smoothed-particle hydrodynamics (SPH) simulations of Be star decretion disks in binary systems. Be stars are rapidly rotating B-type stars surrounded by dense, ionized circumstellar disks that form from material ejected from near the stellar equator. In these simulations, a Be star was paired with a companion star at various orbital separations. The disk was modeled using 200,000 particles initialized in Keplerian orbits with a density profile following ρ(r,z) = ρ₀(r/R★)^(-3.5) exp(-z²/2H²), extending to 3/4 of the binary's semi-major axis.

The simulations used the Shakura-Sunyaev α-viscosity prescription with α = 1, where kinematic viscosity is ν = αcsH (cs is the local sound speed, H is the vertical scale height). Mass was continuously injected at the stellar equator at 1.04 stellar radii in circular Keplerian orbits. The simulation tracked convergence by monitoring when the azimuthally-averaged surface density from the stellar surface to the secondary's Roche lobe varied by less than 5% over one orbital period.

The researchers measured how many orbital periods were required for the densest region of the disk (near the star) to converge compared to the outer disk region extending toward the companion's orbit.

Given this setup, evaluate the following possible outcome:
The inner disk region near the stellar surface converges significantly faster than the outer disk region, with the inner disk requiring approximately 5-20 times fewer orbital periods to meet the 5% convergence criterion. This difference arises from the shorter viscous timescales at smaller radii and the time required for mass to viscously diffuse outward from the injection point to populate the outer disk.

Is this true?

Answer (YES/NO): YES